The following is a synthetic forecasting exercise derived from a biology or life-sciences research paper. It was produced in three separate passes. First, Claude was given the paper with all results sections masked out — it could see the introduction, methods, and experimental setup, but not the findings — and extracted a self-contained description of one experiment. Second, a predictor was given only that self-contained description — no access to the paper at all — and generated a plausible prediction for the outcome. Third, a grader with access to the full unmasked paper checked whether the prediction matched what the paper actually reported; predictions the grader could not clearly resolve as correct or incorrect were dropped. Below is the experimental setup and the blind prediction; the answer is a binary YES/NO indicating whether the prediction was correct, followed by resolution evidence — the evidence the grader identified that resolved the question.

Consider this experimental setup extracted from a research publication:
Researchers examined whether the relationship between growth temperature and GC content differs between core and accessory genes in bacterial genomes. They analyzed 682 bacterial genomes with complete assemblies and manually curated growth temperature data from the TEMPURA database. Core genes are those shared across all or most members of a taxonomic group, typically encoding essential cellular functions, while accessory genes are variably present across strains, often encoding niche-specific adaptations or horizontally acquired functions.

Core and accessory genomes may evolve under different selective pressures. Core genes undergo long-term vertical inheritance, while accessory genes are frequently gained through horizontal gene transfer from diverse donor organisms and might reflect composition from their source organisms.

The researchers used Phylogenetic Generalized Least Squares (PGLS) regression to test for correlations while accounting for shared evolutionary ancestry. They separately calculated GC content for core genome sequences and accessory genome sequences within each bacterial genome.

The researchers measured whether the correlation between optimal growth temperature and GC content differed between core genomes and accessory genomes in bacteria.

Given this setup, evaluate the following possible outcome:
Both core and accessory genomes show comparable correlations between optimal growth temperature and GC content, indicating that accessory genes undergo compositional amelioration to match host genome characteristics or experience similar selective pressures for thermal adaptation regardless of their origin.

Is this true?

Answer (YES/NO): YES